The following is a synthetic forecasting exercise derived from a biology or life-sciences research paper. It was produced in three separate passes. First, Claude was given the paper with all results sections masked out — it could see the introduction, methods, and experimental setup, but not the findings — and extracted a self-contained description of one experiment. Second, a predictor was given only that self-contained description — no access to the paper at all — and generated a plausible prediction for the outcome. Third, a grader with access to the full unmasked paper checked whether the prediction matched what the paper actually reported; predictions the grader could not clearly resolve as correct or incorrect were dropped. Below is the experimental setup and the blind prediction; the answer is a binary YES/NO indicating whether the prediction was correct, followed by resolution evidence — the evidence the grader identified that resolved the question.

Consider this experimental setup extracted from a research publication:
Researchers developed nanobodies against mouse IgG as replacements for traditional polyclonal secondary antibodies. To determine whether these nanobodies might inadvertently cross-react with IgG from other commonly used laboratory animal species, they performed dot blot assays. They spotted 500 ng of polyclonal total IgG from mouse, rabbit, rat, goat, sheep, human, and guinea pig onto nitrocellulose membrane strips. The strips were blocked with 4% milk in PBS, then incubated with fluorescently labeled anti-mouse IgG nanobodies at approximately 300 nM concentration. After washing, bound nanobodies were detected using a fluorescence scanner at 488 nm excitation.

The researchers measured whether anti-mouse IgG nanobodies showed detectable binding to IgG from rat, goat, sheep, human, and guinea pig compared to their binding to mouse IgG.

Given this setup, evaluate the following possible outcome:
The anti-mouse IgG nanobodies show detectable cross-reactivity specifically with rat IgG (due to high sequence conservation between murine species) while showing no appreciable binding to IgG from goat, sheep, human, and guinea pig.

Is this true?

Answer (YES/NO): YES